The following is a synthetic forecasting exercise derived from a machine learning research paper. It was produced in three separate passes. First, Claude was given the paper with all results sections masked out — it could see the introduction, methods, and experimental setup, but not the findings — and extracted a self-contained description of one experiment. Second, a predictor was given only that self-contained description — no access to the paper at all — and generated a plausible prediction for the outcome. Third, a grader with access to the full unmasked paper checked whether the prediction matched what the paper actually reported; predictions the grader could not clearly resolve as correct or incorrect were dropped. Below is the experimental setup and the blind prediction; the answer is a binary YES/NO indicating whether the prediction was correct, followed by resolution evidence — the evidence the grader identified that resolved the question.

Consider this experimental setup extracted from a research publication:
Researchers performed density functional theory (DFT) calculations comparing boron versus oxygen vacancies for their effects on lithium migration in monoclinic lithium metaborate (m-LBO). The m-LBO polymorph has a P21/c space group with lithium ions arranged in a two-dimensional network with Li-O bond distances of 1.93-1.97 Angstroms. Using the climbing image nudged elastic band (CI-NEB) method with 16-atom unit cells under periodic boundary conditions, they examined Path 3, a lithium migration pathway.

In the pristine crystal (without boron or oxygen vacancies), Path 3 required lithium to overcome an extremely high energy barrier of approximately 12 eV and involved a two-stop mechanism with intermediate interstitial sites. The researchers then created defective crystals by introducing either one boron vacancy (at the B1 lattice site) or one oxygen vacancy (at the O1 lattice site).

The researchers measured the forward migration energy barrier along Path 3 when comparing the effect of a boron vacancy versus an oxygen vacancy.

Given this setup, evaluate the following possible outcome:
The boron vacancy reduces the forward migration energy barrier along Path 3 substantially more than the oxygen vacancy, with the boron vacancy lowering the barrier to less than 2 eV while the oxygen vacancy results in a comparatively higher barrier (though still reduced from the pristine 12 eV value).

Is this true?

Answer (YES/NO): NO